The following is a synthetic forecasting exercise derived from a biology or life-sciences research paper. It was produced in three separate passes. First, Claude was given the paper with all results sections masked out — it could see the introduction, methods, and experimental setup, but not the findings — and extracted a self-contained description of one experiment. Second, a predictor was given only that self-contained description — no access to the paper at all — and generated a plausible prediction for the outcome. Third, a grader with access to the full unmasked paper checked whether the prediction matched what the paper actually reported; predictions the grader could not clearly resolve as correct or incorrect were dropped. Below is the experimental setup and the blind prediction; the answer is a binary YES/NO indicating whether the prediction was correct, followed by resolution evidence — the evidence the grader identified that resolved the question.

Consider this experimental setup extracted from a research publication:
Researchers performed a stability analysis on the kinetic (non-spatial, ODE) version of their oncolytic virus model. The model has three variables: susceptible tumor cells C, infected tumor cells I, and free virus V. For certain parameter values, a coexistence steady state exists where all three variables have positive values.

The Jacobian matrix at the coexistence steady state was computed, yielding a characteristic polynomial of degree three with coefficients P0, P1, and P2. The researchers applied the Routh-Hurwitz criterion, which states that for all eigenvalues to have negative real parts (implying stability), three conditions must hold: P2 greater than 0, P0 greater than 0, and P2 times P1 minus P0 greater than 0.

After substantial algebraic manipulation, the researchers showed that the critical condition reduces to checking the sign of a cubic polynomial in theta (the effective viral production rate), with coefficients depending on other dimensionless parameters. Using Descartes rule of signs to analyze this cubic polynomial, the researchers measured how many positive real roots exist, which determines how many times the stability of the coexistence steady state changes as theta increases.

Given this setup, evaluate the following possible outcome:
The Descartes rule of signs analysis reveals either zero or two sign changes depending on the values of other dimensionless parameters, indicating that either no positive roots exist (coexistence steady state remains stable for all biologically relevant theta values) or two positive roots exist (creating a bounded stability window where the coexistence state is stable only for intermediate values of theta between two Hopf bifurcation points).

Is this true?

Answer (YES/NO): NO